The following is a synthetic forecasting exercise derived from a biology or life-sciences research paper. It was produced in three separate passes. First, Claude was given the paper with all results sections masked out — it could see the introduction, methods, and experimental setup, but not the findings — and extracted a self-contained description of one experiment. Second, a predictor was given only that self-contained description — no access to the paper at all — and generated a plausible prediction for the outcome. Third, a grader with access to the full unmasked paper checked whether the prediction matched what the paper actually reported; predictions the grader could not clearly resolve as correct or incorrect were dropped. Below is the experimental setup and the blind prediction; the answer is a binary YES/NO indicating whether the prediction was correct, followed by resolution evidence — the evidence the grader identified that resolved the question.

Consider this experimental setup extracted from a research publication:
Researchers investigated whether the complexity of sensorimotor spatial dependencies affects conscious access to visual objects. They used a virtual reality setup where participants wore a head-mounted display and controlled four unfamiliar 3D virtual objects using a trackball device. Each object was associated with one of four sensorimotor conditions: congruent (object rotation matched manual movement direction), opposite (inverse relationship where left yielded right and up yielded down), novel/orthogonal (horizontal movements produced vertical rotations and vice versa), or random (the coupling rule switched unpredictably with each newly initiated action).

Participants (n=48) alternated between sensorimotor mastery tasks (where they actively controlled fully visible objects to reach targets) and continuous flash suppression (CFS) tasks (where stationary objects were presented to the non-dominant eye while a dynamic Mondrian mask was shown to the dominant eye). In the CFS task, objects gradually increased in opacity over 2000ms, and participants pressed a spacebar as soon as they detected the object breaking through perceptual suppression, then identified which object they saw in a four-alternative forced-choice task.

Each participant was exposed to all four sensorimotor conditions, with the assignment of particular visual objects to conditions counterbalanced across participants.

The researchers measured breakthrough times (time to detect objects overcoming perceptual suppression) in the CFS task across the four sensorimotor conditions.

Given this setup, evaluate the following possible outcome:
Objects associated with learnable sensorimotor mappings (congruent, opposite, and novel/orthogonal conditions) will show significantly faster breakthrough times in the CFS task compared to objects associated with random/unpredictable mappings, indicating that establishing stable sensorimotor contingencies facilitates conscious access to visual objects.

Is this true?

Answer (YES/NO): NO